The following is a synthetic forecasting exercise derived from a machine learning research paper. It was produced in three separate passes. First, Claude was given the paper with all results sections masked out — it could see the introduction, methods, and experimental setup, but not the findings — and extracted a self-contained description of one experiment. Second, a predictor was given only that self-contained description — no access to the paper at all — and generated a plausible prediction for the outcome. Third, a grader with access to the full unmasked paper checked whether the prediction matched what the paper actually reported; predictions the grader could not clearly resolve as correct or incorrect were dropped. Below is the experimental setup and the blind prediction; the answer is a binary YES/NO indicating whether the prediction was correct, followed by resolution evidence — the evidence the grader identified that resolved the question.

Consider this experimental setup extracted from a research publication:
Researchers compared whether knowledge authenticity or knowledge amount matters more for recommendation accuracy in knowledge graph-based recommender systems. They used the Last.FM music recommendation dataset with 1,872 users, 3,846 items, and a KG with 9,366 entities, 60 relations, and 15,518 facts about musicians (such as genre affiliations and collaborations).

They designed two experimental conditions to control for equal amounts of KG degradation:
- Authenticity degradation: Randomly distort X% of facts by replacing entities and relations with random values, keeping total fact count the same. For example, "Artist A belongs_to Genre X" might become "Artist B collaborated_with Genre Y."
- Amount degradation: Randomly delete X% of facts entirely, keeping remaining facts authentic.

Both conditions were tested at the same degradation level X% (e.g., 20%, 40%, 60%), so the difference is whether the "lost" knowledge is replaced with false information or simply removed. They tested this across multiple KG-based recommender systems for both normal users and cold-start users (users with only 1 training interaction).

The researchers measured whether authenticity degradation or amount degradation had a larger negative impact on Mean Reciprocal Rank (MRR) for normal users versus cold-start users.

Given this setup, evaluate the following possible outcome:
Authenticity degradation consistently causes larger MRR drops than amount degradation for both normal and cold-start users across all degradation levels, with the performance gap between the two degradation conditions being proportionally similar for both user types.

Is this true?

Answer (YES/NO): NO